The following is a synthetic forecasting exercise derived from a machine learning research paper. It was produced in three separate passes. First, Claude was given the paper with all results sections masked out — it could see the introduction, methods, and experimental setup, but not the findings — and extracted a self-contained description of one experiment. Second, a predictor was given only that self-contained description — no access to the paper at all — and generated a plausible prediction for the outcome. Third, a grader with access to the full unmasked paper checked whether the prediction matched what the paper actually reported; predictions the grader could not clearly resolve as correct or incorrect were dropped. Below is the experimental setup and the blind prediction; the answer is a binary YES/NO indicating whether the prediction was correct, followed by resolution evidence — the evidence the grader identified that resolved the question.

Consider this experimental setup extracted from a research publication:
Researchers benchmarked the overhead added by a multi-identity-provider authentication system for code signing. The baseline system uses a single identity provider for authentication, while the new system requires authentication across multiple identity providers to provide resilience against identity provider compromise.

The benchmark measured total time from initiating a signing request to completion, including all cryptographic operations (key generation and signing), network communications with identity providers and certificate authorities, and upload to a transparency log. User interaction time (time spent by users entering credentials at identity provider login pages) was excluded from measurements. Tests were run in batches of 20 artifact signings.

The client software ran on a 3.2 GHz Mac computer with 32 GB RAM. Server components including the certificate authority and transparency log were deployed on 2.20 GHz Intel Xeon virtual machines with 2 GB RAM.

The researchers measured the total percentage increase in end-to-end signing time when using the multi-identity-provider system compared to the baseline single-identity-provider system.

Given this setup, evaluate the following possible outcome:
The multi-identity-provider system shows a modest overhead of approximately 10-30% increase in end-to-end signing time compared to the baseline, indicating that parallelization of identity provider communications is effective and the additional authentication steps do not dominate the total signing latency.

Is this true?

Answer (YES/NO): YES